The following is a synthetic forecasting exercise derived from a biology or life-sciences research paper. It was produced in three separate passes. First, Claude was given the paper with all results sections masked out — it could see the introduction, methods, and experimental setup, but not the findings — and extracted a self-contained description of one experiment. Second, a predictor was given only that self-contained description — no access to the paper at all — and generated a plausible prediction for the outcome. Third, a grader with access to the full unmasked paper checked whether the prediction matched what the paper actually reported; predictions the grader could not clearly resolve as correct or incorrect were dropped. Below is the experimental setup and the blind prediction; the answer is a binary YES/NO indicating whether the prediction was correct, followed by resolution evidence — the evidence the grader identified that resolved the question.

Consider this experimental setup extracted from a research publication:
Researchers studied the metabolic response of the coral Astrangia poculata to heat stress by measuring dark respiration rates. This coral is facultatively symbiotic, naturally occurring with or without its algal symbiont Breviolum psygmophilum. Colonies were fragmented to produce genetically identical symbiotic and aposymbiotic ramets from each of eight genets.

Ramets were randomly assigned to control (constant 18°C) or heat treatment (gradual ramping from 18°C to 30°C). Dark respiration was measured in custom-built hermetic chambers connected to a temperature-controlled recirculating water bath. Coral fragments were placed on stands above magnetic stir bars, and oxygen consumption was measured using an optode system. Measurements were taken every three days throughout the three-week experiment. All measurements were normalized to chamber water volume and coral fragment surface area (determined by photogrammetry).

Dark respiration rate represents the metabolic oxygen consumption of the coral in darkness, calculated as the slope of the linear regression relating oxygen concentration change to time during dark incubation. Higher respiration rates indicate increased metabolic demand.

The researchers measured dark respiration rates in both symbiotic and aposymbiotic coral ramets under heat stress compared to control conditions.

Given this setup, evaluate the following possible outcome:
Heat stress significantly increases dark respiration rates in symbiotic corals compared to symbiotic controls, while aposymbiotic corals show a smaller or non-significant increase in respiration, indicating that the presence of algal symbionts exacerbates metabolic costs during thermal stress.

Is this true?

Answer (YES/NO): NO